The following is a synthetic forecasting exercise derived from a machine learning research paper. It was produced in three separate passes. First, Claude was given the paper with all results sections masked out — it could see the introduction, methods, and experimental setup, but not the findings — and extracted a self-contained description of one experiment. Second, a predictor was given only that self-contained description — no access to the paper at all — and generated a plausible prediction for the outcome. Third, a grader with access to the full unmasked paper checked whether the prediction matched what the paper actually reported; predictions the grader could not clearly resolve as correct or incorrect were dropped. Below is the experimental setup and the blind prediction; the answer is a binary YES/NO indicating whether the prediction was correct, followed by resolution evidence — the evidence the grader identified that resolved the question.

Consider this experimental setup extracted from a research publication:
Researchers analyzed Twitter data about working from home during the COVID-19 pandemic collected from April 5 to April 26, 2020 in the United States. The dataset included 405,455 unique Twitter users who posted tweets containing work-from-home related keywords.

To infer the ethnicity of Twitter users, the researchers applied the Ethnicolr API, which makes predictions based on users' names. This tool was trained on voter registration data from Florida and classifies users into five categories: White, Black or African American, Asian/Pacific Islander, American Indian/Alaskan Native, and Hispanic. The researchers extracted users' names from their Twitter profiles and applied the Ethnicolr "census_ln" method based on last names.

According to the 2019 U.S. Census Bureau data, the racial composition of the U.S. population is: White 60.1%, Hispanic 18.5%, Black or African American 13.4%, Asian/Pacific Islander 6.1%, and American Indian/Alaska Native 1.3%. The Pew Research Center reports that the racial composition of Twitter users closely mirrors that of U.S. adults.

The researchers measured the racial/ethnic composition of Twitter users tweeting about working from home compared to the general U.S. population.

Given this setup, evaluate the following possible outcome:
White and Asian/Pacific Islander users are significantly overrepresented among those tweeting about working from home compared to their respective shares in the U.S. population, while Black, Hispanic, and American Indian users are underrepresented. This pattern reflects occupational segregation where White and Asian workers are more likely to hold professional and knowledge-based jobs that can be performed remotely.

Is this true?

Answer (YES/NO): YES